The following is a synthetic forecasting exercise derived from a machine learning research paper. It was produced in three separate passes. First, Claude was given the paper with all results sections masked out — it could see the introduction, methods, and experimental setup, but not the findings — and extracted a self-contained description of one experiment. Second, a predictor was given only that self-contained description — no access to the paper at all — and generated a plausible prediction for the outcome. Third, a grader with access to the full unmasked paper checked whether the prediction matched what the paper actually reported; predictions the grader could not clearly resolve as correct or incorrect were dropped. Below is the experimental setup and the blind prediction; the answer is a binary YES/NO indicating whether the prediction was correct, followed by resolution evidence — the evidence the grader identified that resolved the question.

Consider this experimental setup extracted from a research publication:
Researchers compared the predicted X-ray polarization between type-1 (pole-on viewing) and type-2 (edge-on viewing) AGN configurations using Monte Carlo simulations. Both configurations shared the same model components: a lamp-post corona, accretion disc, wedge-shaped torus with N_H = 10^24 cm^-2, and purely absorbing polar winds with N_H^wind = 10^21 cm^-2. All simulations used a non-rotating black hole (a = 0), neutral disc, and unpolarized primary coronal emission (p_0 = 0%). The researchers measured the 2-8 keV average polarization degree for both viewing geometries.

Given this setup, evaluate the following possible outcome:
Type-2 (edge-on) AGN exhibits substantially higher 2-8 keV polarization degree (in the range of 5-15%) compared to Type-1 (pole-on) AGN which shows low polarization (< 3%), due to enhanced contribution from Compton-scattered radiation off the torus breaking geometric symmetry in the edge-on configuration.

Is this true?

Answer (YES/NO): NO